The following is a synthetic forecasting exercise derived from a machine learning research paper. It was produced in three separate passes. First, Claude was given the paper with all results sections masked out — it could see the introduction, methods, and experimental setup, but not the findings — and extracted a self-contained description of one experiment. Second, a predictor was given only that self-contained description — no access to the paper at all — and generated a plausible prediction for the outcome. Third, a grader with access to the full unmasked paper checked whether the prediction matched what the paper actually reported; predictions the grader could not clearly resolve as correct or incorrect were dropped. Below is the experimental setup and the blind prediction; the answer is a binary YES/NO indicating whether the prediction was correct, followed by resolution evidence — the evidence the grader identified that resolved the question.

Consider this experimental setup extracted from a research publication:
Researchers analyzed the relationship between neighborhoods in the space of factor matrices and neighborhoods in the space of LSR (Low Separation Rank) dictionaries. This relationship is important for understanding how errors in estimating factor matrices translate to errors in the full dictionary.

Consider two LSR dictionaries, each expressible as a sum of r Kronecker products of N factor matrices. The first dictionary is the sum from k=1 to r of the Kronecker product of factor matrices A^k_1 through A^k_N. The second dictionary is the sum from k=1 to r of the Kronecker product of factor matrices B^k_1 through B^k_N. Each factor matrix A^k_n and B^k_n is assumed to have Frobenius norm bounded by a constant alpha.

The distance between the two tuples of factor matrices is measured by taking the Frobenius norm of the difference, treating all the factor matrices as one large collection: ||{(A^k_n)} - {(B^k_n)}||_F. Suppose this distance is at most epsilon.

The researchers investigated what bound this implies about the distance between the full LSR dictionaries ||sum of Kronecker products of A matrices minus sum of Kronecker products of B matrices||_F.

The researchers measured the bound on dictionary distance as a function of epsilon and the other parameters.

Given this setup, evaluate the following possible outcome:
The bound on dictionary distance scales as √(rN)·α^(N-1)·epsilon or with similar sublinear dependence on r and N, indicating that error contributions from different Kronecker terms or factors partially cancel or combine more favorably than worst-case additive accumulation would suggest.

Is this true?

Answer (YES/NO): YES